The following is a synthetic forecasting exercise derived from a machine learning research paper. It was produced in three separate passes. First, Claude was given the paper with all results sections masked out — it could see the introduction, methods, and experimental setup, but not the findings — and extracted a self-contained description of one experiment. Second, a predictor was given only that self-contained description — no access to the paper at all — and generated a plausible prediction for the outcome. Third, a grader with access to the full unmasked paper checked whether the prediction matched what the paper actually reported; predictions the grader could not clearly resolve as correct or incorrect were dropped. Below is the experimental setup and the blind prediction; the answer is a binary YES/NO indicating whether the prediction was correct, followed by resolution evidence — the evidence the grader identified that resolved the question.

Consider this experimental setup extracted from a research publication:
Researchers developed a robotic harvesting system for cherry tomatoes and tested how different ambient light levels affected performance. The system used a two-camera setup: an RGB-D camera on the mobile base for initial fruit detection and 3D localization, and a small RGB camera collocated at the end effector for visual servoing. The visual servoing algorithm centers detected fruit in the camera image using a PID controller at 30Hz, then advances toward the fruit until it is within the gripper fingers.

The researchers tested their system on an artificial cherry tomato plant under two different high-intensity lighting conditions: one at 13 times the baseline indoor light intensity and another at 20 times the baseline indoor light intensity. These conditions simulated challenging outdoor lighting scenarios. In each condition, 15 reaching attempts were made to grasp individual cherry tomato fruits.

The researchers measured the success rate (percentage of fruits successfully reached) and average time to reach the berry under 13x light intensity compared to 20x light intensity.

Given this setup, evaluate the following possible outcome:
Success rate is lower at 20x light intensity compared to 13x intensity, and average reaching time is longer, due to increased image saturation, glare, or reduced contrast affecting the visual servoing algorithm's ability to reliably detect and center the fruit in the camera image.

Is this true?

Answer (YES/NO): NO